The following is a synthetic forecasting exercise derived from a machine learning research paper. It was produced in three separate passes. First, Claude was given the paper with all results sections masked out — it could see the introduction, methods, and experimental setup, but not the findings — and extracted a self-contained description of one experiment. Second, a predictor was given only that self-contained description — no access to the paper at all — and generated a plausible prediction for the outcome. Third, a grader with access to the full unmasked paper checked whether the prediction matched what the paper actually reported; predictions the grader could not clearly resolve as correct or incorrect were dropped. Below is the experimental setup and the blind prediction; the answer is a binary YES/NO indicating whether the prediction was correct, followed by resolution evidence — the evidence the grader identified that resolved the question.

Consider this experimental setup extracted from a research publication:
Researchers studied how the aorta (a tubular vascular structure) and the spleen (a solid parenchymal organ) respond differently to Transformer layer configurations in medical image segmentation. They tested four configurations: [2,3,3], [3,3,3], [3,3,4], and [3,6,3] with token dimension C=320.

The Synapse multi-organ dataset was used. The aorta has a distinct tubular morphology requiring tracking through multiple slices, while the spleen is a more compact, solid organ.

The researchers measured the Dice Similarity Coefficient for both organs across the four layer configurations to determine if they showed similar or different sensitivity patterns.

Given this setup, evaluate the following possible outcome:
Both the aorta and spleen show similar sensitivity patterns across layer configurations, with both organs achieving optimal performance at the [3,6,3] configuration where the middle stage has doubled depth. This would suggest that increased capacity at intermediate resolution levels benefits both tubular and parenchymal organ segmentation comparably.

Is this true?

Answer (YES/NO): NO